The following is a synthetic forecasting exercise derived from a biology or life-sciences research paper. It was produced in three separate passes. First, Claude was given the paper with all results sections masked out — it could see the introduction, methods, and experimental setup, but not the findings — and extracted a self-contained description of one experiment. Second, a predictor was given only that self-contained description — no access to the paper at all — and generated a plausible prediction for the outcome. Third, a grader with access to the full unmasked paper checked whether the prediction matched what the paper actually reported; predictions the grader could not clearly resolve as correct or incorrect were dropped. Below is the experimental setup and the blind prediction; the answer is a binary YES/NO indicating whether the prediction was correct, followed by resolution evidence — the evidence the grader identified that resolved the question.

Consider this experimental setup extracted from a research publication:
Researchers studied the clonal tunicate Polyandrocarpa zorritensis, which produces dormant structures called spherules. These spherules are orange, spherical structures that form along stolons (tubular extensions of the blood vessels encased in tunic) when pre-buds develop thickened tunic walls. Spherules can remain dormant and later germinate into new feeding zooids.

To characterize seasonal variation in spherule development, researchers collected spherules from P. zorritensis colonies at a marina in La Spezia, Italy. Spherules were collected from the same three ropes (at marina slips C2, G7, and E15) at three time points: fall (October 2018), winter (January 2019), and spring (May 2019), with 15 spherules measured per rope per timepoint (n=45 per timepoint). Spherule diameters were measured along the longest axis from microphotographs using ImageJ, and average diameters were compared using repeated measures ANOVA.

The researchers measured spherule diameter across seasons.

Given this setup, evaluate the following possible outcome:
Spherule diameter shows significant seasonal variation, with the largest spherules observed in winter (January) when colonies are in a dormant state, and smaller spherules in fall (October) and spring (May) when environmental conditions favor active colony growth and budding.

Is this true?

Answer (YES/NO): NO